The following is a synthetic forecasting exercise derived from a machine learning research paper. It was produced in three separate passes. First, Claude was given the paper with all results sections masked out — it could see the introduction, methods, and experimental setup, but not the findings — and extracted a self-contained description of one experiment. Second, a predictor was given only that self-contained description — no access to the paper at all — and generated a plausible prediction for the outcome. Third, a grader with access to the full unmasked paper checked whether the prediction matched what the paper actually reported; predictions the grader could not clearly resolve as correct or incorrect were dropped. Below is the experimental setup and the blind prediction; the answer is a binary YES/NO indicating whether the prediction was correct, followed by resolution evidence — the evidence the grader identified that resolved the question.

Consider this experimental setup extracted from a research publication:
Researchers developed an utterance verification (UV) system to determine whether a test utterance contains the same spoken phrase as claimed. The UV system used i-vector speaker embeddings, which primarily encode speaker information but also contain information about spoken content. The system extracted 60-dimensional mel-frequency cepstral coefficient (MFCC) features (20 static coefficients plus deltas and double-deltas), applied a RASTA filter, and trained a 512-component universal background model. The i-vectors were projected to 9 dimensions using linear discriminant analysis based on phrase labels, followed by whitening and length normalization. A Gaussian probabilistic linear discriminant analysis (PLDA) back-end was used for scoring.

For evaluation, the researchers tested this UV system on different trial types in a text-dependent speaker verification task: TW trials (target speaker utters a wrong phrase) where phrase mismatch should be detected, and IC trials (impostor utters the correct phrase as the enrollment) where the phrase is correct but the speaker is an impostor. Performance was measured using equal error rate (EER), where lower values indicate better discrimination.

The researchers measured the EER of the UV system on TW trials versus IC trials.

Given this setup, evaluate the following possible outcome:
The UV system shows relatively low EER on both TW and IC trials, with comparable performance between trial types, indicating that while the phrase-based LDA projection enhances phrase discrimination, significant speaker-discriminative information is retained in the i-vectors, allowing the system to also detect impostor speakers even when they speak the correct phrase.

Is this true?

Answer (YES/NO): NO